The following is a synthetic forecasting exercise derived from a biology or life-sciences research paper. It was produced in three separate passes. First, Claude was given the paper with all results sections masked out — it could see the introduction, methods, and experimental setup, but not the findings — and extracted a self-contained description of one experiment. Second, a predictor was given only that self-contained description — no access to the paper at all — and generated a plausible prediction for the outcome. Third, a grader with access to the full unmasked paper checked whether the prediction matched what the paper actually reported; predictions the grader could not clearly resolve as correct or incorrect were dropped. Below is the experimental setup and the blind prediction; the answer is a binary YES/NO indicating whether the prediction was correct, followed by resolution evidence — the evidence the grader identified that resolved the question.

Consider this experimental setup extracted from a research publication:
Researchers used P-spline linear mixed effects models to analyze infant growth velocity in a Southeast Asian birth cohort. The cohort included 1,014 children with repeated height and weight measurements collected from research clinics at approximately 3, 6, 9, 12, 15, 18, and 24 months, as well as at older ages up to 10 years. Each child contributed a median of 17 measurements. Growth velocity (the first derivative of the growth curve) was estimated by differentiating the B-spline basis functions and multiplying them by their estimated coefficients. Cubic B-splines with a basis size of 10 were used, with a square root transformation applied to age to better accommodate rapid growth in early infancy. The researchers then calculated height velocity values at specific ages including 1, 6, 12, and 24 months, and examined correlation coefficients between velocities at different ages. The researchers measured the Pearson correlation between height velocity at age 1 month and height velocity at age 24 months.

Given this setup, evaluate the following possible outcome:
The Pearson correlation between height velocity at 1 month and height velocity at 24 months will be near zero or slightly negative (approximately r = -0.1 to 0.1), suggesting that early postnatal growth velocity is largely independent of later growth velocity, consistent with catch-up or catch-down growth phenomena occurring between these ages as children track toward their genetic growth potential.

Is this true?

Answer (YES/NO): YES